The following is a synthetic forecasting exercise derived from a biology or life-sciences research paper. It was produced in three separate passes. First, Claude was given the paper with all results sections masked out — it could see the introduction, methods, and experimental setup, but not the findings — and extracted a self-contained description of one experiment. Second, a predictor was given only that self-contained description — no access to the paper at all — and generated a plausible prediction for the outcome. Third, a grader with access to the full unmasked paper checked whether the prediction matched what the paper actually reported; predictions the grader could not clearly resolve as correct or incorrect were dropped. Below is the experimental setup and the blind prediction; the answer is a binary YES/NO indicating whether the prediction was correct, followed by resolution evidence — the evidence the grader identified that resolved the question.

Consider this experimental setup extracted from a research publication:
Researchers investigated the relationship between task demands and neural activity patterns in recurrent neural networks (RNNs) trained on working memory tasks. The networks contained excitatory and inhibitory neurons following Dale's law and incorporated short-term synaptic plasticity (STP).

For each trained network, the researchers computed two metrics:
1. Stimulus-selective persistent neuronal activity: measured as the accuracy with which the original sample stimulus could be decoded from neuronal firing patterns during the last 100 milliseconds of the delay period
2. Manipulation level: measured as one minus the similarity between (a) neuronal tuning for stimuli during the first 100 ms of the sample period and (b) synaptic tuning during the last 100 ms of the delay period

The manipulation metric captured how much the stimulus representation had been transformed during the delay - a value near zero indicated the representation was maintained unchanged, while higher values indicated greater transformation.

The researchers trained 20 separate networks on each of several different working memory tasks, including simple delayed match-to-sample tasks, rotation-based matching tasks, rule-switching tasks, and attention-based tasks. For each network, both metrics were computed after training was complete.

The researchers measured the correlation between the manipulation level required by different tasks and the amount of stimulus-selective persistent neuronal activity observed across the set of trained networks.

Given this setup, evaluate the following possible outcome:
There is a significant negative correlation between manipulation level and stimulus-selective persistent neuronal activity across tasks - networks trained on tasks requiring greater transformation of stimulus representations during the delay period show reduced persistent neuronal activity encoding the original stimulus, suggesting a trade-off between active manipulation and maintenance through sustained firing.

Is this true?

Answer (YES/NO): NO